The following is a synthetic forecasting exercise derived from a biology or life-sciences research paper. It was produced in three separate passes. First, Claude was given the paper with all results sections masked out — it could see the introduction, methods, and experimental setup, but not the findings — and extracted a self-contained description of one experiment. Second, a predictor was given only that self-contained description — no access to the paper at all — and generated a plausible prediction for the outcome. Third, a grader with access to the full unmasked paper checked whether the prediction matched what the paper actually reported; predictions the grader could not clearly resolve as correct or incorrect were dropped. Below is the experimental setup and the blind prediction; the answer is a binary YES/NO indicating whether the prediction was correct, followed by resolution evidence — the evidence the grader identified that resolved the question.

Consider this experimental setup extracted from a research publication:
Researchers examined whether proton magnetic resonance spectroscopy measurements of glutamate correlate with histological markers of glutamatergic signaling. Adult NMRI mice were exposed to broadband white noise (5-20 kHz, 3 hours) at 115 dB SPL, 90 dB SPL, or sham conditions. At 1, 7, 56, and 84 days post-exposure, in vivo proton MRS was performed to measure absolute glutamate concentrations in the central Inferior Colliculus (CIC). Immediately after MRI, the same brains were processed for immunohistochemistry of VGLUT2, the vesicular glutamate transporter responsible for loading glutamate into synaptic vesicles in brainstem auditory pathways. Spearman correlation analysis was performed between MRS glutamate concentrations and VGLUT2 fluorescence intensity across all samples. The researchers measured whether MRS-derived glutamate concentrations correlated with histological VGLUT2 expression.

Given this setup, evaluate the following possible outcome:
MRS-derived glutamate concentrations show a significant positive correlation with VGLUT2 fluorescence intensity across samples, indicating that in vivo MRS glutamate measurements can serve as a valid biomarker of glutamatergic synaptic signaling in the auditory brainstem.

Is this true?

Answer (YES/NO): NO